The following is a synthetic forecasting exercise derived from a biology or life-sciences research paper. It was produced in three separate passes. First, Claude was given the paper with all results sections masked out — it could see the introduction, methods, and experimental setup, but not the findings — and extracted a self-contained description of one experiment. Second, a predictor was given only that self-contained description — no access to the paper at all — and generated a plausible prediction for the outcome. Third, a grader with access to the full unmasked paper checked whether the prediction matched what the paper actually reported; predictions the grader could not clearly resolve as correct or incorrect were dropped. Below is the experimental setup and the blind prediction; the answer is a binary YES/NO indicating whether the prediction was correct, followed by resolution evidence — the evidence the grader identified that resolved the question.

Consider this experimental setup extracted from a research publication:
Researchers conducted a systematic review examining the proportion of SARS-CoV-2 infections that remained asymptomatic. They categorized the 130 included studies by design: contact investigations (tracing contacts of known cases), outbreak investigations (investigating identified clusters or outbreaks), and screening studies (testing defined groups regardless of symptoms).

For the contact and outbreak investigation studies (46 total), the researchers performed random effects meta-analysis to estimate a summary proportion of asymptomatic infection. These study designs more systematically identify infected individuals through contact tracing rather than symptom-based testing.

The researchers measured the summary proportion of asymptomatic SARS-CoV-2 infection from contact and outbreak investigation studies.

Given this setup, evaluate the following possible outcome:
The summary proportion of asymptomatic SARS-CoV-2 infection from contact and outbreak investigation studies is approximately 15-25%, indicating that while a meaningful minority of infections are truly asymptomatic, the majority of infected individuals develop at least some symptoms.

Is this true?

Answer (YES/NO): YES